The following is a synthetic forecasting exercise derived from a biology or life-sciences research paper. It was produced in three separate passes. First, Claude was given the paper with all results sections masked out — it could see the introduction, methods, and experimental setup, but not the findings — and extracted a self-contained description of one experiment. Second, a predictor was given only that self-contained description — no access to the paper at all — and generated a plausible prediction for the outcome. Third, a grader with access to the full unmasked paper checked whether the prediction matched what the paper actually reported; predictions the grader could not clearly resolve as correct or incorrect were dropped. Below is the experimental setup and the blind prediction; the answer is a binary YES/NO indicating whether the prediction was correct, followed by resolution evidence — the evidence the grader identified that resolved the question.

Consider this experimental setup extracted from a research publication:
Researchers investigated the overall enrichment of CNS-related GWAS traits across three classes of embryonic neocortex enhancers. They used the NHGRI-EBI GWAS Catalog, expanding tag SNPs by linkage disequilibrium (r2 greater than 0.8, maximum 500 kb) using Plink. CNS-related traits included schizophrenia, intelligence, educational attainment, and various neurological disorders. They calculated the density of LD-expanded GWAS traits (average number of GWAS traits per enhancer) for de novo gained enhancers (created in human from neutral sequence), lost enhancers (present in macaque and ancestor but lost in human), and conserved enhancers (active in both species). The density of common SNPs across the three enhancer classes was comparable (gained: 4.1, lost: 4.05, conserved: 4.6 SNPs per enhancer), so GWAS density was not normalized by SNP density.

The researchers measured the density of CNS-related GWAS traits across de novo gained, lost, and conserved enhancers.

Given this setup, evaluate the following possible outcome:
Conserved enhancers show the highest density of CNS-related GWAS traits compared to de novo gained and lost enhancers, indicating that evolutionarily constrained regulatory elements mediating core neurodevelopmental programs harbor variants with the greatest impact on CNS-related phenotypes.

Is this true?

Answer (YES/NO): NO